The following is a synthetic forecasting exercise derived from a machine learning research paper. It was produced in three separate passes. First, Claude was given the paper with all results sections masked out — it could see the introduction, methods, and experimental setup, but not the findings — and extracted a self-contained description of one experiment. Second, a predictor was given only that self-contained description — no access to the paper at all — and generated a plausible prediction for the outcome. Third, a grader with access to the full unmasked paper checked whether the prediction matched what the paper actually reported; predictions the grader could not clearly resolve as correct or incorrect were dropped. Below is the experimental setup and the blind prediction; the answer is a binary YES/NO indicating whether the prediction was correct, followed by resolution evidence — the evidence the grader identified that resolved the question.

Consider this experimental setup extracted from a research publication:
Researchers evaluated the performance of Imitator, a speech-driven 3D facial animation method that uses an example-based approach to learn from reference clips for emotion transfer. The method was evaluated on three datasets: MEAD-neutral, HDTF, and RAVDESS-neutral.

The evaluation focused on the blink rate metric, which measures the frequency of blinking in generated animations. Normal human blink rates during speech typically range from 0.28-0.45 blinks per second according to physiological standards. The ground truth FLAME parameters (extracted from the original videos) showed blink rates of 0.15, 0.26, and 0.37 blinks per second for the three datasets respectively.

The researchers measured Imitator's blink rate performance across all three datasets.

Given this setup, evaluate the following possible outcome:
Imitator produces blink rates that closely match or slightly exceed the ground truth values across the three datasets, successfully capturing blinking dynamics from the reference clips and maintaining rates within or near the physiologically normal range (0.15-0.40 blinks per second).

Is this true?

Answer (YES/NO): NO